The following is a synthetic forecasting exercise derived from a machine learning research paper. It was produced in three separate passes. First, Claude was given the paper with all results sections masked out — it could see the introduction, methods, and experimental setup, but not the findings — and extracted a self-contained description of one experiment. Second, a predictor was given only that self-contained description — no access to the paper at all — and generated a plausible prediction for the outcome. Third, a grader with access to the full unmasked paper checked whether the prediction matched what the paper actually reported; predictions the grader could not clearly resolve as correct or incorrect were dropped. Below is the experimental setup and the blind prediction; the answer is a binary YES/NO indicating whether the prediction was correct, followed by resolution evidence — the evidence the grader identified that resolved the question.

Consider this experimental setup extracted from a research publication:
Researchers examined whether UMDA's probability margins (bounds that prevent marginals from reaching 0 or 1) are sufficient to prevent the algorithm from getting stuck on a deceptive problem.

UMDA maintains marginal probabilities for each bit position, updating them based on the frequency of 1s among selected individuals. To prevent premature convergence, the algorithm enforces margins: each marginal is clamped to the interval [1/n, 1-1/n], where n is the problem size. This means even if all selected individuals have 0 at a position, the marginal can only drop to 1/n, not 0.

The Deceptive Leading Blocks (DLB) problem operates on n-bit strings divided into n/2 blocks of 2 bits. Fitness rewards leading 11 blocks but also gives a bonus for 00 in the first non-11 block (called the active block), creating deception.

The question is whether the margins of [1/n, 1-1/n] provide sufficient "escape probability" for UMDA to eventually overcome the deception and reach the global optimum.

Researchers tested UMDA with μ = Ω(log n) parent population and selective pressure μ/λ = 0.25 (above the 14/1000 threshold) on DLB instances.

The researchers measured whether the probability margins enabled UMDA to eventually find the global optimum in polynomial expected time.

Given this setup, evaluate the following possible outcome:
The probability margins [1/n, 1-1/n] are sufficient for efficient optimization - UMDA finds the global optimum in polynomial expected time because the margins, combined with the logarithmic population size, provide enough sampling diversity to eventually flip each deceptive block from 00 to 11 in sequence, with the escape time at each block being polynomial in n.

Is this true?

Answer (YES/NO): NO